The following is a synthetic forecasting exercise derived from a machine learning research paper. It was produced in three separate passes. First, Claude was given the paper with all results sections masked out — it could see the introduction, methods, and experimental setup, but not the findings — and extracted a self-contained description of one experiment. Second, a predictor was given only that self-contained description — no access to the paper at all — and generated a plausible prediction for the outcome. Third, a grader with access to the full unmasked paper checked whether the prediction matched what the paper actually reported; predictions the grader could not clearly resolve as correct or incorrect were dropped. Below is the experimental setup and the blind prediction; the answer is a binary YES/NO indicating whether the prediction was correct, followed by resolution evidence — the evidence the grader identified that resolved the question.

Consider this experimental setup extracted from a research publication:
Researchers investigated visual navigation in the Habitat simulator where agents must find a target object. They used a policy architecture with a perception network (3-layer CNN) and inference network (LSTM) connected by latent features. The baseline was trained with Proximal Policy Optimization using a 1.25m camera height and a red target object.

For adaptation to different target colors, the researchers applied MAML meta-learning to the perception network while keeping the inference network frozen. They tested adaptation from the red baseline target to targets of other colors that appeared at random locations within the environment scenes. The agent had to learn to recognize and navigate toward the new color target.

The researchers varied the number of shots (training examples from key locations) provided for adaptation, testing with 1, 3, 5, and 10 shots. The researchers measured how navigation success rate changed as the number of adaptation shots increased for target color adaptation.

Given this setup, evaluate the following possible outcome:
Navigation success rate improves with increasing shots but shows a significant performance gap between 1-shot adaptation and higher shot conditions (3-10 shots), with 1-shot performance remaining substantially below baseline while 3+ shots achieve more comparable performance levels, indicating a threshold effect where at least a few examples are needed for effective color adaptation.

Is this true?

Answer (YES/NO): YES